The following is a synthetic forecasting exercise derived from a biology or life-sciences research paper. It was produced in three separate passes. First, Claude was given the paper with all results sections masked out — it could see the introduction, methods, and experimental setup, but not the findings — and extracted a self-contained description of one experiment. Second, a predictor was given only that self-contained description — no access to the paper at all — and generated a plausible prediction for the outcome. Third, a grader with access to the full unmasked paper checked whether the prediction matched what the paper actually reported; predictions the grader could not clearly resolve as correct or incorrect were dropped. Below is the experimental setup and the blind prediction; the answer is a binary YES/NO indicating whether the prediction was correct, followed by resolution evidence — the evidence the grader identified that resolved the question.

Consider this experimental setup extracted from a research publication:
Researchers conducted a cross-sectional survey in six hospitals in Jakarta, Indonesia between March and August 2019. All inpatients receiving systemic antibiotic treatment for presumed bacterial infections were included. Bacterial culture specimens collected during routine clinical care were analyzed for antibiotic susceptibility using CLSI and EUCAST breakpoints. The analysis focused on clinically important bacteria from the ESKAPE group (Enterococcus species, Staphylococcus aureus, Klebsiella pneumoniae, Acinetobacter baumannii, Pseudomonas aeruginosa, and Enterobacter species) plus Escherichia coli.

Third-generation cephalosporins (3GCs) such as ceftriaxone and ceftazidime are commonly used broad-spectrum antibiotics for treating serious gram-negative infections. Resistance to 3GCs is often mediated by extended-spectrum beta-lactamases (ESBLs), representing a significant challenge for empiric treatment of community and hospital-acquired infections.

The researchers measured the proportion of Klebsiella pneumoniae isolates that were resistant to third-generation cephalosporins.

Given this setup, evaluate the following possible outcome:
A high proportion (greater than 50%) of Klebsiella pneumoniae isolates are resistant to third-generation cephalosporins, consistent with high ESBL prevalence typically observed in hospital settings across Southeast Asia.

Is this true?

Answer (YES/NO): YES